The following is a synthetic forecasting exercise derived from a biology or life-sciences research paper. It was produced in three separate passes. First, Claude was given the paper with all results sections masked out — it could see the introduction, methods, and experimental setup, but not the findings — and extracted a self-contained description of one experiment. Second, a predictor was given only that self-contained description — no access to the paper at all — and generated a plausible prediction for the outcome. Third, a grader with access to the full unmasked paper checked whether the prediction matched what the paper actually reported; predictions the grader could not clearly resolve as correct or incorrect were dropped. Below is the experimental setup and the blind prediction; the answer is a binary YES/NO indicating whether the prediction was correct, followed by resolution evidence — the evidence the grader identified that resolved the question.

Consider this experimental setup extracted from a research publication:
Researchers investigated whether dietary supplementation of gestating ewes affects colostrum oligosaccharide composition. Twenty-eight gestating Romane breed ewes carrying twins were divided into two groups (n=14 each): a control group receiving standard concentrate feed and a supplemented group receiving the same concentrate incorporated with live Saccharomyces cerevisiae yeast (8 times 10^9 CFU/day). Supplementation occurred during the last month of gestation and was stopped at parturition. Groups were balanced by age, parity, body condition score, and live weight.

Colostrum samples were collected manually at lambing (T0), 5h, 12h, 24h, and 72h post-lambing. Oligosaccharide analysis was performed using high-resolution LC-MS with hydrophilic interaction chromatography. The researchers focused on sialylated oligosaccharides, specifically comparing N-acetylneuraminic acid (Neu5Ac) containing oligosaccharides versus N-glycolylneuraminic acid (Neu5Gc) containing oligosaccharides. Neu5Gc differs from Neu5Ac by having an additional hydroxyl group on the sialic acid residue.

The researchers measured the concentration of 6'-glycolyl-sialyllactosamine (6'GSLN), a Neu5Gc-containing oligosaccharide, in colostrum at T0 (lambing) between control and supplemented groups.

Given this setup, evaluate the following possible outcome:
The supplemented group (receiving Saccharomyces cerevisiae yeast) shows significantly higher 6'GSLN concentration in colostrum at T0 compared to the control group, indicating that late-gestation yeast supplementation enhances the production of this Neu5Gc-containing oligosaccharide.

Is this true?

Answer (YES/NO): YES